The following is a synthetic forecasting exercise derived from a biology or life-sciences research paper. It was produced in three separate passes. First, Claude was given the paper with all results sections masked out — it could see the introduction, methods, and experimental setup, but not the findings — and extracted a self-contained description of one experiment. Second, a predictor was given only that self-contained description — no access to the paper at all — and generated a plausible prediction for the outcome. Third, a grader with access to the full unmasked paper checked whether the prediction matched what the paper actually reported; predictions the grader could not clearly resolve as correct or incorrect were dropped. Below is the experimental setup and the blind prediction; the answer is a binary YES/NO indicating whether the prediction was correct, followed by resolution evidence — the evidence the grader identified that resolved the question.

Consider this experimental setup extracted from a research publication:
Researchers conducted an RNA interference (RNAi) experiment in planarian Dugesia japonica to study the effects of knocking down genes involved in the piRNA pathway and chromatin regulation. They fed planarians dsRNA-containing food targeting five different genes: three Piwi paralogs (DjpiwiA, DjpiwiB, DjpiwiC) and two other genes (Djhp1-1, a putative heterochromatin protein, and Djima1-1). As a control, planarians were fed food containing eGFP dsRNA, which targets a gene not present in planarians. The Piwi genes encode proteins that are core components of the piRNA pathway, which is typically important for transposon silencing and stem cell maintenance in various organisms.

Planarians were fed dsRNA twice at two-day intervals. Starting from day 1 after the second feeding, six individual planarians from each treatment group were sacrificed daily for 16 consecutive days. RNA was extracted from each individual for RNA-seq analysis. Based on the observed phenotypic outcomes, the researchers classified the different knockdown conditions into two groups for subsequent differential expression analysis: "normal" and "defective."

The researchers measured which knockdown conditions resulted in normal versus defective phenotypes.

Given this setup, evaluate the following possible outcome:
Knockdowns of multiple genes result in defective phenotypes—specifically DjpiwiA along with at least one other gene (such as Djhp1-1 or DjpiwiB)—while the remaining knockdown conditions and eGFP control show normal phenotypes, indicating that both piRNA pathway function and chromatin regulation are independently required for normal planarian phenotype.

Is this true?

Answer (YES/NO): NO